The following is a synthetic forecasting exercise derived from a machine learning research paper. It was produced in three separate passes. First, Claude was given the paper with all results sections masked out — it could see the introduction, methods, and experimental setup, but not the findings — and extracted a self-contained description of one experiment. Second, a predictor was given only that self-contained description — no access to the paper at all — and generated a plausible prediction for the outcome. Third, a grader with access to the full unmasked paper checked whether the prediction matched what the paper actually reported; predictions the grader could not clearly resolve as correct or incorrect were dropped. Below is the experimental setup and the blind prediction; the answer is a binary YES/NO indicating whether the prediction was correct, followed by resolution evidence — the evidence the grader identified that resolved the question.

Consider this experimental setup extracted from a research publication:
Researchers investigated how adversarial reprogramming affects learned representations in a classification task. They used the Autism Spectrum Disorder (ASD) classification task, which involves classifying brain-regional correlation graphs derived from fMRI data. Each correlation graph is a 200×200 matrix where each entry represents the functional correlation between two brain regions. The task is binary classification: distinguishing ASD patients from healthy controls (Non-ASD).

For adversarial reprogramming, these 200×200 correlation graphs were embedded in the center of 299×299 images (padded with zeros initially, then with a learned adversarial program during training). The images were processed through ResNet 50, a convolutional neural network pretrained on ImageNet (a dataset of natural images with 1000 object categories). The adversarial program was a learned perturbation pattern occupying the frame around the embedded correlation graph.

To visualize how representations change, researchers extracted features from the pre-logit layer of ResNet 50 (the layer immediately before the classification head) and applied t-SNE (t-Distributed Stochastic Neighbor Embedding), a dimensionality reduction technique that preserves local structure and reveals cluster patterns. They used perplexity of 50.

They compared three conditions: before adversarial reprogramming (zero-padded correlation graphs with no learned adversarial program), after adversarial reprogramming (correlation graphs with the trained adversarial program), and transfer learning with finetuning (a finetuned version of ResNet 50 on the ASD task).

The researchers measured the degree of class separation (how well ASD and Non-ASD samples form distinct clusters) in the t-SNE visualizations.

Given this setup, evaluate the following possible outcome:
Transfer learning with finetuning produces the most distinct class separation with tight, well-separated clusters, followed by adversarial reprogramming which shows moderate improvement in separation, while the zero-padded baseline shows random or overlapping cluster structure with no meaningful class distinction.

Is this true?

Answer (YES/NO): NO